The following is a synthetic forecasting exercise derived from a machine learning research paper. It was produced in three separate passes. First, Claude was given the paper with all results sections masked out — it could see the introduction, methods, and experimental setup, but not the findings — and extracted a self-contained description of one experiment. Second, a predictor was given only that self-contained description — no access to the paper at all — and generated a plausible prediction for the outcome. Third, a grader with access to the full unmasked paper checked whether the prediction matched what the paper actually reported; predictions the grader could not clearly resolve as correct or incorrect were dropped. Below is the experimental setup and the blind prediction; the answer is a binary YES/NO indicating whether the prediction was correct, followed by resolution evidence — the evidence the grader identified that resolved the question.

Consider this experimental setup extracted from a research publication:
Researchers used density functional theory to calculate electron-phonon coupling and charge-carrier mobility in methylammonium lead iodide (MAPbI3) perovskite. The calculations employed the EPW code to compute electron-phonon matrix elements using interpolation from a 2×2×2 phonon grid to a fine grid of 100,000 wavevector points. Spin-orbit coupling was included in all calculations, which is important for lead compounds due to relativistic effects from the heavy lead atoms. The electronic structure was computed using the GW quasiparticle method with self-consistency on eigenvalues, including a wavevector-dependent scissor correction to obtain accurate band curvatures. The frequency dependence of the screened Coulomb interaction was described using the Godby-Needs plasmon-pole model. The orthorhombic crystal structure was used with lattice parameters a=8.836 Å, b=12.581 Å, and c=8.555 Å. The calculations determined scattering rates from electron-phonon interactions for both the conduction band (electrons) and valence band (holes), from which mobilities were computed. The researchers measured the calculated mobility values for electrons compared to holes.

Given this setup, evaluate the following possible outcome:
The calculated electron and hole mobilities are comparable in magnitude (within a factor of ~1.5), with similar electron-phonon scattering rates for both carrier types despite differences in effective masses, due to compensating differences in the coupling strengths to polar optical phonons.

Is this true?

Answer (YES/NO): YES